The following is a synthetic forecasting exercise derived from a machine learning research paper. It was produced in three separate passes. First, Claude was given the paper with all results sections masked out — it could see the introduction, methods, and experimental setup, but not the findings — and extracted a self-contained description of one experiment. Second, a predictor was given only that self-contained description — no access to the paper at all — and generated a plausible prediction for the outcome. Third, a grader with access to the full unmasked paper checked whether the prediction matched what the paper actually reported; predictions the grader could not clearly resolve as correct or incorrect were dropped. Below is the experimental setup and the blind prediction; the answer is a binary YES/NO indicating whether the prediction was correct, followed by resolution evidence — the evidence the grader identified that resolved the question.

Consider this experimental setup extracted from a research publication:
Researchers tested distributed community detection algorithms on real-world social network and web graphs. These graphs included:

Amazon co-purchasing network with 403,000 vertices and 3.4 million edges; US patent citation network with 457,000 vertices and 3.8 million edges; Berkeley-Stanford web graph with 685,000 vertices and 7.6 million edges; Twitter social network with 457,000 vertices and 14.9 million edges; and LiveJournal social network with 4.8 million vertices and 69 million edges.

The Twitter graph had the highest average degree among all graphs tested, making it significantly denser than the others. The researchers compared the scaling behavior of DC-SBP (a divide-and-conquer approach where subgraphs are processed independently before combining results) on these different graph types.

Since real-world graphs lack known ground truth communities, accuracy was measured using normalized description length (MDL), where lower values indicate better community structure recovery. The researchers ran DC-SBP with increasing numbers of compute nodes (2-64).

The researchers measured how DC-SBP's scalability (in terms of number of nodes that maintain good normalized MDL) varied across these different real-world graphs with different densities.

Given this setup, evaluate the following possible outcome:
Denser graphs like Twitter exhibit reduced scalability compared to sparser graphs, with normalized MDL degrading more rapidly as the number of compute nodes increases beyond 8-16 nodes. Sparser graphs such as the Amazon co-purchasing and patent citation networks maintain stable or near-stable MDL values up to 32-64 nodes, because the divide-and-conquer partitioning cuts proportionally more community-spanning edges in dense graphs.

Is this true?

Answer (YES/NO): NO